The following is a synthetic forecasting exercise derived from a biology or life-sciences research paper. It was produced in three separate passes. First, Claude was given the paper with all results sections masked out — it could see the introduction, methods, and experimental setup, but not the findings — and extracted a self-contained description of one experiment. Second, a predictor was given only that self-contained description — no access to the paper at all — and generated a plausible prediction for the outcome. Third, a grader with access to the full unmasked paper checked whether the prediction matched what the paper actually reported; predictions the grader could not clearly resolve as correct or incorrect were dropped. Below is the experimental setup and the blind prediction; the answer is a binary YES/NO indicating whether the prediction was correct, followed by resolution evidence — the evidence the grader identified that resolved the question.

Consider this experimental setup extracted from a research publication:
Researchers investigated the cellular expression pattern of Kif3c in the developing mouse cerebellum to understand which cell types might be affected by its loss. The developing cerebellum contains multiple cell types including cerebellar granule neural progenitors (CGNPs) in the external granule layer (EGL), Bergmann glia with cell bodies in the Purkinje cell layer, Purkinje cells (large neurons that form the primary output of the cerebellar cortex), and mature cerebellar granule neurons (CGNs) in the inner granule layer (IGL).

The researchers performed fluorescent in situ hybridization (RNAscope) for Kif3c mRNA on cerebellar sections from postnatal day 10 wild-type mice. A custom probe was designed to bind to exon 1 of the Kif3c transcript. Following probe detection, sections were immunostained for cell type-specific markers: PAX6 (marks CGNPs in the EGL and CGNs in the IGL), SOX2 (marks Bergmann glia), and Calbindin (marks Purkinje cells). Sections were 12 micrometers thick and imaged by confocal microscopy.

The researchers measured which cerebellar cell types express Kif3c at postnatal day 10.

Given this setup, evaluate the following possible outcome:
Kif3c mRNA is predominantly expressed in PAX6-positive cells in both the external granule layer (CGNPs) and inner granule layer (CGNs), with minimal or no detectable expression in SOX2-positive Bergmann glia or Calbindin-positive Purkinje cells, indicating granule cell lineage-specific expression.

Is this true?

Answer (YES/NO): NO